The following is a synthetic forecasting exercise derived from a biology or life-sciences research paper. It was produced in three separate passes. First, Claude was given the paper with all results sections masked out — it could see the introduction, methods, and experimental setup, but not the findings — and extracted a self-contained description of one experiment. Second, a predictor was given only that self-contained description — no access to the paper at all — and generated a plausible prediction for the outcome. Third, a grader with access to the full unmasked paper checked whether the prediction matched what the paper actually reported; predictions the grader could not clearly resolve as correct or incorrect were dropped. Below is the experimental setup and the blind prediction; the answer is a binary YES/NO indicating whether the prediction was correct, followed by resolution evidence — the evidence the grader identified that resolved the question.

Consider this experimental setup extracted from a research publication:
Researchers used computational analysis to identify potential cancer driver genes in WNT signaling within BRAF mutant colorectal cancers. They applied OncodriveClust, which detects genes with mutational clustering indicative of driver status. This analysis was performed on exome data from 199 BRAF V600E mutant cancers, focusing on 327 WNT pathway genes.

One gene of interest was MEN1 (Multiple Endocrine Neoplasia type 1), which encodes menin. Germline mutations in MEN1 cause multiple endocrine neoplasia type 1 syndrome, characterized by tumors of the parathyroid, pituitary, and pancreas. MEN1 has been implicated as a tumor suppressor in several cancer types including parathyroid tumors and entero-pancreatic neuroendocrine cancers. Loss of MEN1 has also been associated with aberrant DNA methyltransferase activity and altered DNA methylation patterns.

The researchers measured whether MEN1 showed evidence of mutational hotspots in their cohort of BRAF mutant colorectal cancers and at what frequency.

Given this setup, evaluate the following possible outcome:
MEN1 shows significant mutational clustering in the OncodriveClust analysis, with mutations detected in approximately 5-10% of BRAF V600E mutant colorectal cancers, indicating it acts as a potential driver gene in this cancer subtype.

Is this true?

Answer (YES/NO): NO